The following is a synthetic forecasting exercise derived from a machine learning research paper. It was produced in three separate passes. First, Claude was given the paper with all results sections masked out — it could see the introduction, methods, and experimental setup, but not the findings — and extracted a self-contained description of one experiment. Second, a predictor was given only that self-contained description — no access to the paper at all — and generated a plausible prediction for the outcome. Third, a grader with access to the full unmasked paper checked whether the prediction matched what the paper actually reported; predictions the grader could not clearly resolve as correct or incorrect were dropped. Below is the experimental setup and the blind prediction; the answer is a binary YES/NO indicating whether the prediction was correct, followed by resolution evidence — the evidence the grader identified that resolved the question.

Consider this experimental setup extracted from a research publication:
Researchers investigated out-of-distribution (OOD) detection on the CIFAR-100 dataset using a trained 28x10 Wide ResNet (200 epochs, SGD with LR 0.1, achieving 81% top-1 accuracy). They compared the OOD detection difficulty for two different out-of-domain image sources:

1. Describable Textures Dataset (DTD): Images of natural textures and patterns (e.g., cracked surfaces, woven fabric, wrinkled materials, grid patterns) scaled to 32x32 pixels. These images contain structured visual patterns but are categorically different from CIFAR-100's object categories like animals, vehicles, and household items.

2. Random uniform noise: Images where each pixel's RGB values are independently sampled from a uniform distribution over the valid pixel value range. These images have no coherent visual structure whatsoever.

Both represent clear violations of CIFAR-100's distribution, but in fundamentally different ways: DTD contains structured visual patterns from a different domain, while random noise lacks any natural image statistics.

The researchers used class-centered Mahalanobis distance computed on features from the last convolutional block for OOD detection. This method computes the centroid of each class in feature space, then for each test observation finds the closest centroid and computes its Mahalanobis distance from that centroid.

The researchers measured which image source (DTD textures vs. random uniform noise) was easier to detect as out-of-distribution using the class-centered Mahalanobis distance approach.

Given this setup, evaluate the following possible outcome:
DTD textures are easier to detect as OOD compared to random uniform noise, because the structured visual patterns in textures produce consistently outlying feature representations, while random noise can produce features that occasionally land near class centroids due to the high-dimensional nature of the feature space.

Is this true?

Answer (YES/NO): YES